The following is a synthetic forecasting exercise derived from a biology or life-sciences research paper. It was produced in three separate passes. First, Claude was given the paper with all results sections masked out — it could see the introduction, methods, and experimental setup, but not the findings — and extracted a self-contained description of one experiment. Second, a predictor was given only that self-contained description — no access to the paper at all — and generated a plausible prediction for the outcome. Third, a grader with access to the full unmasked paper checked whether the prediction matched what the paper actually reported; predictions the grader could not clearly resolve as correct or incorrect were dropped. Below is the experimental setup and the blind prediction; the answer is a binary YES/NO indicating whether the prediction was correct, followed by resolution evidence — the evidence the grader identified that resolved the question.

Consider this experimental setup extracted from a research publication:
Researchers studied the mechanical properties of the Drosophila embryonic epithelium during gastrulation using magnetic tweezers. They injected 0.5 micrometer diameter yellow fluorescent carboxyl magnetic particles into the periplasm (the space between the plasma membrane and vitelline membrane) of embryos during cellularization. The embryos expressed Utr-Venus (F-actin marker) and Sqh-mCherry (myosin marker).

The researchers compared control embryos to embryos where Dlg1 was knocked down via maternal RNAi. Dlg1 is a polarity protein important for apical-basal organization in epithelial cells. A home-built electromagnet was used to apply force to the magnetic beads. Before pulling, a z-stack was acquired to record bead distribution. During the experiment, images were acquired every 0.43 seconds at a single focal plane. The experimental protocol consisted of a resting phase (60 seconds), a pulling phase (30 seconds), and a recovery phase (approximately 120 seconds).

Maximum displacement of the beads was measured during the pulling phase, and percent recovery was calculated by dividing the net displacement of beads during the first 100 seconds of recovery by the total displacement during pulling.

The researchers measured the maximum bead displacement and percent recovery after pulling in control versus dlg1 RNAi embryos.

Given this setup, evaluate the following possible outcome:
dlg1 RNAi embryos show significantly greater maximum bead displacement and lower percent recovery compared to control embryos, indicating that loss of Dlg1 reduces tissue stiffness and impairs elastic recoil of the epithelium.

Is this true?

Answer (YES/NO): NO